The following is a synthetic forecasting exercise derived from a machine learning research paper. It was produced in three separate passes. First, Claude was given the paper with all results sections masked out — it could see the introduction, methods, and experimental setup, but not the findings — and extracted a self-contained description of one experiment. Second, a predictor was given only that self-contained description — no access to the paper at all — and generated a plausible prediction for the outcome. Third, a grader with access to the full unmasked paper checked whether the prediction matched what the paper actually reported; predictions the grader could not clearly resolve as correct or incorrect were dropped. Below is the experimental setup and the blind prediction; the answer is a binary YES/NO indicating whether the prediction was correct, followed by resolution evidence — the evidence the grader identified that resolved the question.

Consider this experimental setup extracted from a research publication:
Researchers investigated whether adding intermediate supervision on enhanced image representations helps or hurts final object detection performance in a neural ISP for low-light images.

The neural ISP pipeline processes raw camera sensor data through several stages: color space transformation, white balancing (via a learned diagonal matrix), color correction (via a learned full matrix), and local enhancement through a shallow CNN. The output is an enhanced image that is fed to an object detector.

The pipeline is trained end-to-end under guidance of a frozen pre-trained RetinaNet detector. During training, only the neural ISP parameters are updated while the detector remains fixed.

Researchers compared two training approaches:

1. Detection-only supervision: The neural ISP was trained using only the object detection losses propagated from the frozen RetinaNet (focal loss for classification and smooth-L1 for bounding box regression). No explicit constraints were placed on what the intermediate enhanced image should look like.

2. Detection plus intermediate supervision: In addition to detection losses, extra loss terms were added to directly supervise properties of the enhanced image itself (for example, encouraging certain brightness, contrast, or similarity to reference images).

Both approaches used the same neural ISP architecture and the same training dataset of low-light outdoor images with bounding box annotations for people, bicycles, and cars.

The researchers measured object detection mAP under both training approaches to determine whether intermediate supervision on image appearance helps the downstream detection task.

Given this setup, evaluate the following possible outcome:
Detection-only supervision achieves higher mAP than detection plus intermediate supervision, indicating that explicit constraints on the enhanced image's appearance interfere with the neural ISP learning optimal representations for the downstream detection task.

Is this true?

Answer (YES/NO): YES